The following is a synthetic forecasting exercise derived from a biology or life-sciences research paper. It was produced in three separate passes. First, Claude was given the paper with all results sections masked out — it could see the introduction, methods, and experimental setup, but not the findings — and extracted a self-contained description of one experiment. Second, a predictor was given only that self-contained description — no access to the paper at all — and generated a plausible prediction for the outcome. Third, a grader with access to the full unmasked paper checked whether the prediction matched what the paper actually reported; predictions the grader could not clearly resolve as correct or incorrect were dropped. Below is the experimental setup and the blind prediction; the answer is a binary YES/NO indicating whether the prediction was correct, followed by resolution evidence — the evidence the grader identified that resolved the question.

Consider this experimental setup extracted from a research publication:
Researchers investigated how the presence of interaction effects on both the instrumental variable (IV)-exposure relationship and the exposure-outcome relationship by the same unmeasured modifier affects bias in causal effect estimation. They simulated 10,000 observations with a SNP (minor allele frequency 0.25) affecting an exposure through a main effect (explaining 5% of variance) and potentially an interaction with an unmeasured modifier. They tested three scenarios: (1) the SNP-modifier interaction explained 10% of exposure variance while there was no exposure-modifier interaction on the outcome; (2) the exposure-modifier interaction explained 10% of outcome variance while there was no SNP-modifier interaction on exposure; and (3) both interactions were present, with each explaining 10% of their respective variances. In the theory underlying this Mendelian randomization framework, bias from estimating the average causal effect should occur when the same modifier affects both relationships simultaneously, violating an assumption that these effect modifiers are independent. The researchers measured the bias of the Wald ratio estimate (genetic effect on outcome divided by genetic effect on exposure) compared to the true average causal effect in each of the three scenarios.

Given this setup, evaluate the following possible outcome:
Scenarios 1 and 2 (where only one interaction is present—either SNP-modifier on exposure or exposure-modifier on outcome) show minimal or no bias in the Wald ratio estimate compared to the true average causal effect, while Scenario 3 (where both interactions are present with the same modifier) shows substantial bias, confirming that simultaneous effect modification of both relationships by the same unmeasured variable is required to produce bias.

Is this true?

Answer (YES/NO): YES